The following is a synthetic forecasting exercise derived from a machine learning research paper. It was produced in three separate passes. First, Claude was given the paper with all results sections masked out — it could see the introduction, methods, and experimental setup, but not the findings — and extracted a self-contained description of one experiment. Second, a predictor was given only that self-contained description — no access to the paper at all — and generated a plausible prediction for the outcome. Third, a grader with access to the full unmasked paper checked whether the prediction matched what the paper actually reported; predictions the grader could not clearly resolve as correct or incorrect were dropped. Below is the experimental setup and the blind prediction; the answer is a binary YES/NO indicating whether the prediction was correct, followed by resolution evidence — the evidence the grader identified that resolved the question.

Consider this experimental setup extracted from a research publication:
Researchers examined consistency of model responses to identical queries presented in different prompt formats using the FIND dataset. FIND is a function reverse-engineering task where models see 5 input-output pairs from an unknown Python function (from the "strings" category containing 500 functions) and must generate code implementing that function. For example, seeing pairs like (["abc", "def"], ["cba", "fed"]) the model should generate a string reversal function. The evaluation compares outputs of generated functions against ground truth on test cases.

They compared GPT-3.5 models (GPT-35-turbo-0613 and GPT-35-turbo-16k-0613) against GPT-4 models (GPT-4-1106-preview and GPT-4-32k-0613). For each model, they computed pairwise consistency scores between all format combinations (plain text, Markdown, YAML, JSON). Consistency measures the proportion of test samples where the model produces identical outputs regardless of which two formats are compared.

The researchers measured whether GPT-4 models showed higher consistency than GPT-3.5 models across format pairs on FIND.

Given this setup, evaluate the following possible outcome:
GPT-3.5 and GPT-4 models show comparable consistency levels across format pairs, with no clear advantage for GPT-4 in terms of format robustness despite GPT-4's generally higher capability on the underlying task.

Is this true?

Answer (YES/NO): NO